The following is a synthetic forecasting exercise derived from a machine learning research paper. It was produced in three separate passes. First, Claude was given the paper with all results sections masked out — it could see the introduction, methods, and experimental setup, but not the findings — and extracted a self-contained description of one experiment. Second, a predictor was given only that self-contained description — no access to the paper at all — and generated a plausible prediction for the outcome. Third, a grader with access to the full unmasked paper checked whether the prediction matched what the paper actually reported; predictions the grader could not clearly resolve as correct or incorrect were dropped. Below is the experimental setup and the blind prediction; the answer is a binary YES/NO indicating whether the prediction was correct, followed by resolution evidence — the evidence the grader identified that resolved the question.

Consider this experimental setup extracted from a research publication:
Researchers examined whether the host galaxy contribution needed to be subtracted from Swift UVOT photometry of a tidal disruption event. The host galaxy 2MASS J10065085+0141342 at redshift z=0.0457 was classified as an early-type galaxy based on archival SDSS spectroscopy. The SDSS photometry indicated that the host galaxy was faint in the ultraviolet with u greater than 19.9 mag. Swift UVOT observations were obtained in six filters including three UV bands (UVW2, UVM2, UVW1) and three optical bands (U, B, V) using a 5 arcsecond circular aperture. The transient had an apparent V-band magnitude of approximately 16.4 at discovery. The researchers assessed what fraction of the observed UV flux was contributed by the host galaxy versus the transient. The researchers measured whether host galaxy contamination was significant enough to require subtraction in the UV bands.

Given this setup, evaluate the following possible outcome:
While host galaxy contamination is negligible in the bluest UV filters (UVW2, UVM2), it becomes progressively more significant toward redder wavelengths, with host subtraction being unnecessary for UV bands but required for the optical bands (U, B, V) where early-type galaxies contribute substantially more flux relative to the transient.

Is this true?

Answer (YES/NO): NO